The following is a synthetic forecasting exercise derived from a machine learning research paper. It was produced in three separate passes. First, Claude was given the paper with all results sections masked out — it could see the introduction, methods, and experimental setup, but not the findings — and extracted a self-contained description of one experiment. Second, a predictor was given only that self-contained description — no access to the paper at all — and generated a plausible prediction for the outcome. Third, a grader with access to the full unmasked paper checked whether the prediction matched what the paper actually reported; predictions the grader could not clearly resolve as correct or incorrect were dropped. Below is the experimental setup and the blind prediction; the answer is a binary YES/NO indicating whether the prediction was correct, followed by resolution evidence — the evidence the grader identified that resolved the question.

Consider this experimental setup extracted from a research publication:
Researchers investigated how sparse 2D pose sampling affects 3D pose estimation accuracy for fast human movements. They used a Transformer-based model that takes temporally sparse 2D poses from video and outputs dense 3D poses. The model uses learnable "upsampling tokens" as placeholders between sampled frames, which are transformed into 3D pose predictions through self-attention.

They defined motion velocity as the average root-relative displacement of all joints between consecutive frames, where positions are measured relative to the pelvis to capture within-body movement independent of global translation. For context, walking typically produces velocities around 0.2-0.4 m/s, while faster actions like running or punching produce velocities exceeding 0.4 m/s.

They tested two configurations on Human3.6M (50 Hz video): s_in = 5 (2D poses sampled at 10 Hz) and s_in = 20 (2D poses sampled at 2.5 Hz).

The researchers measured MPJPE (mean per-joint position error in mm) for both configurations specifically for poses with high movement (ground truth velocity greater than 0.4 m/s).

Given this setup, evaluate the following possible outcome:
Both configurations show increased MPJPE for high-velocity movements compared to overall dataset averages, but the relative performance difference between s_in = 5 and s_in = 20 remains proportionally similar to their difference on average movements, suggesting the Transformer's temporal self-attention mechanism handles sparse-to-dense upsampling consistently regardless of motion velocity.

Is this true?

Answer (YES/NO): NO